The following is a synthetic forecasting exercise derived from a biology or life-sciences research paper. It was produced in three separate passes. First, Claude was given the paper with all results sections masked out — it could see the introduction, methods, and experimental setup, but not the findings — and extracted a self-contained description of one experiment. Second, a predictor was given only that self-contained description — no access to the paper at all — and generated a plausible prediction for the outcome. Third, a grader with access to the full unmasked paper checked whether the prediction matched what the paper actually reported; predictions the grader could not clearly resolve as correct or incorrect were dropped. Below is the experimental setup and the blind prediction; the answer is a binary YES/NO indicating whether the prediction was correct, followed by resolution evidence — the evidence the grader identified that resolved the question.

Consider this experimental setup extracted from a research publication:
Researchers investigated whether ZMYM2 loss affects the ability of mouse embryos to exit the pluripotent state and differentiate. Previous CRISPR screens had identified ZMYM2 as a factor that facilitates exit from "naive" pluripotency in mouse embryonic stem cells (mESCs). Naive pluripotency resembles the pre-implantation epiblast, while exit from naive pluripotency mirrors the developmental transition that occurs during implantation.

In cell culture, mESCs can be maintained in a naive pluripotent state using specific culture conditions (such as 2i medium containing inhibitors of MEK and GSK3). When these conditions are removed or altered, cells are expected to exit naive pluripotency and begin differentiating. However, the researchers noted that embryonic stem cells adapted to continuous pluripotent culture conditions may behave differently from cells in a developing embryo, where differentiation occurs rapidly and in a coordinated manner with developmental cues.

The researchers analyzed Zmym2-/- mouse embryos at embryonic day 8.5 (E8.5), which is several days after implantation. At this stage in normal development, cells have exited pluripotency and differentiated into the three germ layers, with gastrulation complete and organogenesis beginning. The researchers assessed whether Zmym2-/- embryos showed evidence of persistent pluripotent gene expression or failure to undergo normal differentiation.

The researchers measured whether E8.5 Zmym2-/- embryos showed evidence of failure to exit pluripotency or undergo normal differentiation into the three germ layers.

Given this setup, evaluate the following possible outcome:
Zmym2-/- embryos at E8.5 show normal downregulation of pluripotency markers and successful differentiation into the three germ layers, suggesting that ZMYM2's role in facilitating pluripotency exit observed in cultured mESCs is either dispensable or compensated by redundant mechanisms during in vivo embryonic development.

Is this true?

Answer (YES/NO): YES